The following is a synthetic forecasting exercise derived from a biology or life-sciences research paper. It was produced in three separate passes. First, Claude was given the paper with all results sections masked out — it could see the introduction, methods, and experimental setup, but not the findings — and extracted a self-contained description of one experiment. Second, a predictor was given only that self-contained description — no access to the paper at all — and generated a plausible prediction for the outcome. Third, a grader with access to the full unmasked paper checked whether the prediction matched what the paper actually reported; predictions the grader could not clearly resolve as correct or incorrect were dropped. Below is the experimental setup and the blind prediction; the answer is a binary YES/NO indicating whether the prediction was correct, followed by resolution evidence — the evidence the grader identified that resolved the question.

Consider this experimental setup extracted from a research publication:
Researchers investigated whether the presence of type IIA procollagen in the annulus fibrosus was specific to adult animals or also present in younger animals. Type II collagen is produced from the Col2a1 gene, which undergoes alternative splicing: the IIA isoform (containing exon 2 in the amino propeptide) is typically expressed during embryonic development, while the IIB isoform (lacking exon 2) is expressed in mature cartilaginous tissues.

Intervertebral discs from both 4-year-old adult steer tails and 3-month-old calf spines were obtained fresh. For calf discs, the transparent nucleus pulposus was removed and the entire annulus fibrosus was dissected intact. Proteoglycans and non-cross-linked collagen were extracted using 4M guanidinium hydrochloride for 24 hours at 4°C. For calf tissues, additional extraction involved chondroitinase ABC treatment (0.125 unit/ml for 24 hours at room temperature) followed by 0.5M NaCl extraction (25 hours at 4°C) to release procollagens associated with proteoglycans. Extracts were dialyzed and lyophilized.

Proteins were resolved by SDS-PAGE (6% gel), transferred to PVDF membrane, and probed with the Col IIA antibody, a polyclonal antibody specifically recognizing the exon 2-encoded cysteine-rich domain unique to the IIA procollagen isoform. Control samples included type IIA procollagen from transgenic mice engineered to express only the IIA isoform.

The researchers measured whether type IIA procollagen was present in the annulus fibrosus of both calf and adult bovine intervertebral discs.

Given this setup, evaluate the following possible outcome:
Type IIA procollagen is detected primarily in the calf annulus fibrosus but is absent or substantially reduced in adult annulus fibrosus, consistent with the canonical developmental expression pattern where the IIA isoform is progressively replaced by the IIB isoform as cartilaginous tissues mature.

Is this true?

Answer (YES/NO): NO